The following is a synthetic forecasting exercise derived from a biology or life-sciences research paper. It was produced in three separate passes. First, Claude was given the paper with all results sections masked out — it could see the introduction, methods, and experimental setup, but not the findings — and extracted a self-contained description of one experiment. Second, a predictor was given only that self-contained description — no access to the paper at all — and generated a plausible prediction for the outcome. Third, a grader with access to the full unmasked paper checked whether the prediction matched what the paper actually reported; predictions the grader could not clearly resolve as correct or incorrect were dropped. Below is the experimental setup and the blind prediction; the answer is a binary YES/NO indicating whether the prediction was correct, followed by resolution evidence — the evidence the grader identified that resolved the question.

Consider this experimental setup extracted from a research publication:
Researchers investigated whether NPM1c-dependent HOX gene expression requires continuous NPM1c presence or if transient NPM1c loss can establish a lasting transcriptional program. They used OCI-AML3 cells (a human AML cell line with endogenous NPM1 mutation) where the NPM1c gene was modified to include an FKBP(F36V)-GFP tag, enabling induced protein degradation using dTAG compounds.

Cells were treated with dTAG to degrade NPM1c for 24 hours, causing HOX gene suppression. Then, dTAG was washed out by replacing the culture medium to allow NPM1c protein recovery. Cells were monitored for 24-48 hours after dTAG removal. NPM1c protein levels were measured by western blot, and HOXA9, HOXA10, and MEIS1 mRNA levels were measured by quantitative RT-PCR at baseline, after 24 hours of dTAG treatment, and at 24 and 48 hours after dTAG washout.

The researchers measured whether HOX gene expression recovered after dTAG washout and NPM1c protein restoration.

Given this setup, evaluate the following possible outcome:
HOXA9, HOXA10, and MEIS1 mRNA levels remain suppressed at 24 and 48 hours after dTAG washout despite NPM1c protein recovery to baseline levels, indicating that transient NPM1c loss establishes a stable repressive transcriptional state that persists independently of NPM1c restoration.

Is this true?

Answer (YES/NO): NO